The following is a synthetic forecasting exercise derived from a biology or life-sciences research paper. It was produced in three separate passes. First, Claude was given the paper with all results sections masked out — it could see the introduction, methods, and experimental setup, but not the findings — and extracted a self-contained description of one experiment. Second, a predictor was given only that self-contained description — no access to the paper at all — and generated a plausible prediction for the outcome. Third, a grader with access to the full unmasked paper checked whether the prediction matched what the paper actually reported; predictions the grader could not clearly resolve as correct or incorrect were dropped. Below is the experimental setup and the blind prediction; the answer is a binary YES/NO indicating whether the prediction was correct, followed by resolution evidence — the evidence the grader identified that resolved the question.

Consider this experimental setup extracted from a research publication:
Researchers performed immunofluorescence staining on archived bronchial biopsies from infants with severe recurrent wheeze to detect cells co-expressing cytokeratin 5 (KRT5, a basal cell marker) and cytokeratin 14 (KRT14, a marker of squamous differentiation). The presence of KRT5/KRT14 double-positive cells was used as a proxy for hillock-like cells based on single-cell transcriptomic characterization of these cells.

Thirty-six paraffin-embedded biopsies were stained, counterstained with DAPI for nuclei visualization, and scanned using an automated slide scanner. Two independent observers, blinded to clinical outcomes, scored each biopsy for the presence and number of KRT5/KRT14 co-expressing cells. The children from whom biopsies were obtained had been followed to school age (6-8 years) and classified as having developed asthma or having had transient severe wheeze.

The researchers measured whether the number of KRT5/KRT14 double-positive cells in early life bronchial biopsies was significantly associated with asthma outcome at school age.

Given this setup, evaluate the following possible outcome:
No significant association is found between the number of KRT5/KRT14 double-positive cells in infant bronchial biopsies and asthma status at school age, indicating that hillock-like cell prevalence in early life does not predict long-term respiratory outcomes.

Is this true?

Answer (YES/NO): YES